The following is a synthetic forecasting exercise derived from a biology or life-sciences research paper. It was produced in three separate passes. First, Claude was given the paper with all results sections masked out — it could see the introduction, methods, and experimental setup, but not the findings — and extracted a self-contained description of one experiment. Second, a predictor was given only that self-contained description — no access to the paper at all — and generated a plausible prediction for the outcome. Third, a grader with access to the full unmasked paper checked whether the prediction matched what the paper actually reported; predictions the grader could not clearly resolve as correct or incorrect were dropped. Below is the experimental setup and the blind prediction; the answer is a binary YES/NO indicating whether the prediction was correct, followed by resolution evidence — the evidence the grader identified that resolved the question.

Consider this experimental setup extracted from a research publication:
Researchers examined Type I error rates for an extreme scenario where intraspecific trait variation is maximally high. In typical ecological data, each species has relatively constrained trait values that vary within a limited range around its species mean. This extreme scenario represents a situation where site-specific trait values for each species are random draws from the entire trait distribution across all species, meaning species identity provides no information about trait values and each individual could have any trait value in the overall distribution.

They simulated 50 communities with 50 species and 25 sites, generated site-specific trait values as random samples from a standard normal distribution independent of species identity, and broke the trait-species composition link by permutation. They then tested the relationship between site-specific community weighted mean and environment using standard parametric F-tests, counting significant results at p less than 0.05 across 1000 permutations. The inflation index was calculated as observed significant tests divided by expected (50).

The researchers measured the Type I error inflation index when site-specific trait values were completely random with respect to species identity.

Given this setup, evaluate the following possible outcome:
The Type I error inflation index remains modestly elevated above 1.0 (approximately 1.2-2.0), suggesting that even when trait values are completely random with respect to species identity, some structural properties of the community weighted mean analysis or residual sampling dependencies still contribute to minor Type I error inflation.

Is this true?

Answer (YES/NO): NO